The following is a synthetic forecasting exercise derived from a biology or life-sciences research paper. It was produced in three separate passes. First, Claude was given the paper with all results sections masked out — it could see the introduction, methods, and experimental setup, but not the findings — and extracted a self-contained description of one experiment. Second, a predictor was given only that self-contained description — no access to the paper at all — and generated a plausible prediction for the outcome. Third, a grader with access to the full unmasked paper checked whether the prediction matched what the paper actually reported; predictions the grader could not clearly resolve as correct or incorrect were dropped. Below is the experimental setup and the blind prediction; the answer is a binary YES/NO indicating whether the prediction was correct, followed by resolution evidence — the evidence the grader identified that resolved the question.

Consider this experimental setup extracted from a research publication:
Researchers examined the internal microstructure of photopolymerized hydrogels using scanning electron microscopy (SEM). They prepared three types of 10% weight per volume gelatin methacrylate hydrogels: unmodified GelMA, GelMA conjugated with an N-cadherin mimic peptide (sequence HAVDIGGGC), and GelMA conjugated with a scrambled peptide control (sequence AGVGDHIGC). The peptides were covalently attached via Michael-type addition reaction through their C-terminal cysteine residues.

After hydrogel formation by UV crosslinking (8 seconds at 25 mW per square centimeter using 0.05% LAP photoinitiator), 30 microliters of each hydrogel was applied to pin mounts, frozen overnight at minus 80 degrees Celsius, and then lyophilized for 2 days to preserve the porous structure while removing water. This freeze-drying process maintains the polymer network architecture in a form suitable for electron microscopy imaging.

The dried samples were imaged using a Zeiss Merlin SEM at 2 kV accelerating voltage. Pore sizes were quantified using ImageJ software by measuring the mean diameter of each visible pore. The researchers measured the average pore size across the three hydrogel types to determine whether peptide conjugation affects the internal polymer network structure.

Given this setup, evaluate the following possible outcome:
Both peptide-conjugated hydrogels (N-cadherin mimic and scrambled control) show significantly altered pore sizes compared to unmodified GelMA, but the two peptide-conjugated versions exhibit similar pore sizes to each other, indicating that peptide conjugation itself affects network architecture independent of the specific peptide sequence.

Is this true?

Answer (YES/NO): NO